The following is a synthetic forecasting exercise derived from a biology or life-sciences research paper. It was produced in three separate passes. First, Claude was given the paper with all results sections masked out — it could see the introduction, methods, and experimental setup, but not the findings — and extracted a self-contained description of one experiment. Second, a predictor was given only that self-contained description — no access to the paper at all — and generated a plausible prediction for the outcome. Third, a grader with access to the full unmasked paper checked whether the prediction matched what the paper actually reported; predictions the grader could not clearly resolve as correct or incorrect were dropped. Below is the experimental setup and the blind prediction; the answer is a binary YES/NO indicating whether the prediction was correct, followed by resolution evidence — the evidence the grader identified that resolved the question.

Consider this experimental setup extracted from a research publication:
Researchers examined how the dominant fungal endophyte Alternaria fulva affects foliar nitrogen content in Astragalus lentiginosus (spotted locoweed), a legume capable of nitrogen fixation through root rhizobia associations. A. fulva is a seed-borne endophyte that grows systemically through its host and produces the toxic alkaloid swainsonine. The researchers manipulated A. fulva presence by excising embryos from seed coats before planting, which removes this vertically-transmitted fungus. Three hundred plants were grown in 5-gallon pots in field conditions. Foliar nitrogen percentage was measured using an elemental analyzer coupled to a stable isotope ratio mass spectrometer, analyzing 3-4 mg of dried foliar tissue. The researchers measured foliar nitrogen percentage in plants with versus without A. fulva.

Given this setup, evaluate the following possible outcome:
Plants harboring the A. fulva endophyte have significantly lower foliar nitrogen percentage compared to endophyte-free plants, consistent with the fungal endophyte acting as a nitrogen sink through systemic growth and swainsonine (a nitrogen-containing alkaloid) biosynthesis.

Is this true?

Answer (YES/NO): YES